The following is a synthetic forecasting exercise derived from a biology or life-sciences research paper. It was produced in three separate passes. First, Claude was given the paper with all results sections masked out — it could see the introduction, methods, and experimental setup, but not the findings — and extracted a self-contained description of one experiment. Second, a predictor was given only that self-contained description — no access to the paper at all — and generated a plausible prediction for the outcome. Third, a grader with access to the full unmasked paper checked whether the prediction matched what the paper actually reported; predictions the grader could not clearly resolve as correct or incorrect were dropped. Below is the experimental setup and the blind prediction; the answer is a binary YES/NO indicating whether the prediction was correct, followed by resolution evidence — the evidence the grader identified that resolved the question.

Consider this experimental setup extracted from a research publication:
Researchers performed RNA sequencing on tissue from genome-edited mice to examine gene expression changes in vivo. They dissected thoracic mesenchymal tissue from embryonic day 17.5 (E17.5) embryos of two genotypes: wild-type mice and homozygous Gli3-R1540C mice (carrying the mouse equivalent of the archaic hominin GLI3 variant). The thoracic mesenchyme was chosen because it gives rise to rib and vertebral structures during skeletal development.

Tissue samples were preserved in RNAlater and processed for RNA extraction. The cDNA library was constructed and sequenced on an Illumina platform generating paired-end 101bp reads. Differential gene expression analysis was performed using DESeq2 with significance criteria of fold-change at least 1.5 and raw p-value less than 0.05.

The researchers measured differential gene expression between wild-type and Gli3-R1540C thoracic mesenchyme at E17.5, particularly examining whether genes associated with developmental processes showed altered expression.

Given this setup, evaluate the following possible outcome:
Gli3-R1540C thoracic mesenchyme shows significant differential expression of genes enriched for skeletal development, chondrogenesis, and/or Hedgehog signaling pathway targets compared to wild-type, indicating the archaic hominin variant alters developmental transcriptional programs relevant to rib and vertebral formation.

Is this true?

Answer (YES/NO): NO